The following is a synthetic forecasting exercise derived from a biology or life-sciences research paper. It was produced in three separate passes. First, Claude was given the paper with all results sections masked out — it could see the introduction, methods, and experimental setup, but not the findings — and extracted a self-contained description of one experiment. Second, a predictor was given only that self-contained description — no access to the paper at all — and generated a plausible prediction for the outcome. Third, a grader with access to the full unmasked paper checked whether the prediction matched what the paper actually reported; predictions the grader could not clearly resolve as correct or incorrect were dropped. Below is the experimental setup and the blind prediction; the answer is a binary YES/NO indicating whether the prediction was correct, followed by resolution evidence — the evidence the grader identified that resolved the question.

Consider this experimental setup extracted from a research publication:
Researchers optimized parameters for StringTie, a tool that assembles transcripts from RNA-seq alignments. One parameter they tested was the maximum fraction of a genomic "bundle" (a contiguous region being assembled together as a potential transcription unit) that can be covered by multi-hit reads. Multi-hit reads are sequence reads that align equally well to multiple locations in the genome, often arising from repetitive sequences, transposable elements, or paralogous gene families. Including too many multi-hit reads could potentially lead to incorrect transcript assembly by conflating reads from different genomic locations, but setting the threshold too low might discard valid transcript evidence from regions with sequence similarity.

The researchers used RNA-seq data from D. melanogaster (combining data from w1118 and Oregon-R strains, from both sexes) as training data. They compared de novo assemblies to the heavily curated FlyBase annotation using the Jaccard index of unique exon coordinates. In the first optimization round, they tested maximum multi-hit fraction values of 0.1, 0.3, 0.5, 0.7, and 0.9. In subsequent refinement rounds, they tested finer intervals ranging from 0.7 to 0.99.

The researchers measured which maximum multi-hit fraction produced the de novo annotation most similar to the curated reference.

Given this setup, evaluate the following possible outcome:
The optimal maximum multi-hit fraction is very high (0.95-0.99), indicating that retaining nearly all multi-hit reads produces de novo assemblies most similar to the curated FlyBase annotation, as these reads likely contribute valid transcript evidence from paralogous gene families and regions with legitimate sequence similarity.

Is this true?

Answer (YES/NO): YES